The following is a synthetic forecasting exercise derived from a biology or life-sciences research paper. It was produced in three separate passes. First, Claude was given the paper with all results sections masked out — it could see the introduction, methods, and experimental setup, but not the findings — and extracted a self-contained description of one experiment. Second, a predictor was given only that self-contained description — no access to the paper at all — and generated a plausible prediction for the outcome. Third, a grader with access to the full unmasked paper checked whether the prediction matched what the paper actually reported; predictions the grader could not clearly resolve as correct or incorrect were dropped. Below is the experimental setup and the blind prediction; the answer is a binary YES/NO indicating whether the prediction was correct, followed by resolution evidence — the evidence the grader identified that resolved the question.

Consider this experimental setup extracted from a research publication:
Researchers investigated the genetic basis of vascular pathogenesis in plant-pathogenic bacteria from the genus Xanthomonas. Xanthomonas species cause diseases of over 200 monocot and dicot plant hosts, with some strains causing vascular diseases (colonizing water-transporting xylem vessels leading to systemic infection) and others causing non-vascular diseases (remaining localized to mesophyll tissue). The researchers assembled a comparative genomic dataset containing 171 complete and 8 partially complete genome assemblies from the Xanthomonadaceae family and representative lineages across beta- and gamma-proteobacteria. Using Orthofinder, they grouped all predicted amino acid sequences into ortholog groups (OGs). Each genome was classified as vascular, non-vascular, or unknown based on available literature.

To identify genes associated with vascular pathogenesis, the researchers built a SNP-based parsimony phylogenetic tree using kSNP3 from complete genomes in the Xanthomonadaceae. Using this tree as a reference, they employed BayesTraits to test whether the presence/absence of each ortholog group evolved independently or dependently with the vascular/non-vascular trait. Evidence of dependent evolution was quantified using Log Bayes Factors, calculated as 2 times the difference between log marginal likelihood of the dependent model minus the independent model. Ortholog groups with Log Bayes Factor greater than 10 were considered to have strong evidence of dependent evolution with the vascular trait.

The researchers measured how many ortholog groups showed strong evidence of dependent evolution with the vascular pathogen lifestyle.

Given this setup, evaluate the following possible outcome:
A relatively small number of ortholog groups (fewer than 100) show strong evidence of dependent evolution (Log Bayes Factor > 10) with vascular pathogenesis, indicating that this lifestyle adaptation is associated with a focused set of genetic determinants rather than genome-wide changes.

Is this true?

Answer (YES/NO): YES